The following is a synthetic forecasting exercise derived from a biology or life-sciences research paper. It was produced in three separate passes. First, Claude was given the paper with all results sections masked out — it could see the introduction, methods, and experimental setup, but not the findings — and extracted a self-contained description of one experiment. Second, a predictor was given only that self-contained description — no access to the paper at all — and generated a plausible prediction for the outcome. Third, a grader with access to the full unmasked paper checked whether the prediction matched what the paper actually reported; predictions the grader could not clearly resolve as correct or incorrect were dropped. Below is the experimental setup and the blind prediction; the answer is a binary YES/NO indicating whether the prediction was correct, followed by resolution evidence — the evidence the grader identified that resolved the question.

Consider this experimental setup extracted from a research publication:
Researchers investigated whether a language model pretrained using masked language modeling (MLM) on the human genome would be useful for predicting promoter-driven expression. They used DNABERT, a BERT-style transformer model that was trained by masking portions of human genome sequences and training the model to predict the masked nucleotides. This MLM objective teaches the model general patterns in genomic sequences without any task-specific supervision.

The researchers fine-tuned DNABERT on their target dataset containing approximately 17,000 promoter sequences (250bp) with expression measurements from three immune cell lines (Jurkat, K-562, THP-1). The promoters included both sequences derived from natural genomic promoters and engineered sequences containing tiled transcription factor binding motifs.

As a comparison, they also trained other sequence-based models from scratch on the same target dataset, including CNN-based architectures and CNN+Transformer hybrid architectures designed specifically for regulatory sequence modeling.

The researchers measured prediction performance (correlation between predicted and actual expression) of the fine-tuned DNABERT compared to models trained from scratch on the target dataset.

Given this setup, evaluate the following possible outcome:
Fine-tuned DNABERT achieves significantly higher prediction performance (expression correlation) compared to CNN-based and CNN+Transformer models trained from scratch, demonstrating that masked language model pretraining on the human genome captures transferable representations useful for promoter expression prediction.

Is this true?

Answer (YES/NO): NO